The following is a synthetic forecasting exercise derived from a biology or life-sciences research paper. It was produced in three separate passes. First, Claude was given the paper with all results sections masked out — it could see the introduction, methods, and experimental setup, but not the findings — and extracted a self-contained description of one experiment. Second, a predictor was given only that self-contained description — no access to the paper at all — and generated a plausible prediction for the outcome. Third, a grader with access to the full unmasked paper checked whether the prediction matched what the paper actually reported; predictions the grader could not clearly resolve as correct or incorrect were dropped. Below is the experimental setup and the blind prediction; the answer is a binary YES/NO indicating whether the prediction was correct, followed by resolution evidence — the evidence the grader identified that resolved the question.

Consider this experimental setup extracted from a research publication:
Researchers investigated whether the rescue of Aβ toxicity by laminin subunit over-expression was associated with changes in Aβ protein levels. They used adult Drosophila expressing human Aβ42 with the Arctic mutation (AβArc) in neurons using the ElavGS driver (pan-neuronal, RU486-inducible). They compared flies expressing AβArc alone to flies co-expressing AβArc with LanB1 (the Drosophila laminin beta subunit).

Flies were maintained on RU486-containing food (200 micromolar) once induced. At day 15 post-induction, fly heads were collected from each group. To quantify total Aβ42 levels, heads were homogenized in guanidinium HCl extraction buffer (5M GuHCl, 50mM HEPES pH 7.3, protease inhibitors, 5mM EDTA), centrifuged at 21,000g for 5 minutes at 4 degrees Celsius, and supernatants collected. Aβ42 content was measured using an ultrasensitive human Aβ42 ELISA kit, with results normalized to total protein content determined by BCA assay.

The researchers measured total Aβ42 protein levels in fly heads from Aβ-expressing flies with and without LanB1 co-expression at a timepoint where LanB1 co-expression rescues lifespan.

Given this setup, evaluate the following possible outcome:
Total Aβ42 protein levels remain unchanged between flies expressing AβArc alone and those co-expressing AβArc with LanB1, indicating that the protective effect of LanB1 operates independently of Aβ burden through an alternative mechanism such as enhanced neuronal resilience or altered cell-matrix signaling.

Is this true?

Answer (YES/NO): YES